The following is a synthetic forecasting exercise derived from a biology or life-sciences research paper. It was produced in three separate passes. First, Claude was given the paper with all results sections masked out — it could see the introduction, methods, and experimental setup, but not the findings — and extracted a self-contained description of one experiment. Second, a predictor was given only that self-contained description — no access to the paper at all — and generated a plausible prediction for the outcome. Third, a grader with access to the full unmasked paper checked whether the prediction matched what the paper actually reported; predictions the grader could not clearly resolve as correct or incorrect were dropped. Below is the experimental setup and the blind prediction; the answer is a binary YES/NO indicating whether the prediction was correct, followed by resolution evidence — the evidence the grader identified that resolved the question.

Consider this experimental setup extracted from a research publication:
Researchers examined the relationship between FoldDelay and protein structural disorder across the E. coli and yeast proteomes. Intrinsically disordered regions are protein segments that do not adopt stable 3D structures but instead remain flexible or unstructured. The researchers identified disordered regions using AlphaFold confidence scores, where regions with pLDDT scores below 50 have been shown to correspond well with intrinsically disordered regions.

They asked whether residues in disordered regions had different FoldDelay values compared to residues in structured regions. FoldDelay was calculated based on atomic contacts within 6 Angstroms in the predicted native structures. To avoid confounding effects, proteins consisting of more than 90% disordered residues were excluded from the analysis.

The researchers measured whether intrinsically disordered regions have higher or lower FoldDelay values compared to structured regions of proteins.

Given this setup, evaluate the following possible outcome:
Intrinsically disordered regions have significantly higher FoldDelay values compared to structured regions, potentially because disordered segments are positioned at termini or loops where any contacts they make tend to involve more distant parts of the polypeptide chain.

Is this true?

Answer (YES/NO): NO